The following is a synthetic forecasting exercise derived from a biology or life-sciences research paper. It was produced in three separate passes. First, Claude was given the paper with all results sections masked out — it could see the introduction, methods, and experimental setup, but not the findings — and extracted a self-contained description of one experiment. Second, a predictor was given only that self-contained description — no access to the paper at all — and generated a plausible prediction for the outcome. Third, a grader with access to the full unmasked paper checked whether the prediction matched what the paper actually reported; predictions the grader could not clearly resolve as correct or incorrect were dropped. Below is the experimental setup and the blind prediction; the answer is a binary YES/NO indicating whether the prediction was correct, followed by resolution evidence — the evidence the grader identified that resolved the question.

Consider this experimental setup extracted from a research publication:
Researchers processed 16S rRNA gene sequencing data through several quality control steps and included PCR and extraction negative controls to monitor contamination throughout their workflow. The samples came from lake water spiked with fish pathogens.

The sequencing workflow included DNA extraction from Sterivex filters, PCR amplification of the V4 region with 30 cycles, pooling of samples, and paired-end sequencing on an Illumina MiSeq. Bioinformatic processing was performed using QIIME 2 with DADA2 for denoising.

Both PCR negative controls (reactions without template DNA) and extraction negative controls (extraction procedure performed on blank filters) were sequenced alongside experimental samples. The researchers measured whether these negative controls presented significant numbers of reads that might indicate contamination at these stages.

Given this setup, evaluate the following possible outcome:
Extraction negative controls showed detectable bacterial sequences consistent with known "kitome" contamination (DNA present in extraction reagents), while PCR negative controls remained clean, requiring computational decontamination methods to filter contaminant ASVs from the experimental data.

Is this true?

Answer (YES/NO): NO